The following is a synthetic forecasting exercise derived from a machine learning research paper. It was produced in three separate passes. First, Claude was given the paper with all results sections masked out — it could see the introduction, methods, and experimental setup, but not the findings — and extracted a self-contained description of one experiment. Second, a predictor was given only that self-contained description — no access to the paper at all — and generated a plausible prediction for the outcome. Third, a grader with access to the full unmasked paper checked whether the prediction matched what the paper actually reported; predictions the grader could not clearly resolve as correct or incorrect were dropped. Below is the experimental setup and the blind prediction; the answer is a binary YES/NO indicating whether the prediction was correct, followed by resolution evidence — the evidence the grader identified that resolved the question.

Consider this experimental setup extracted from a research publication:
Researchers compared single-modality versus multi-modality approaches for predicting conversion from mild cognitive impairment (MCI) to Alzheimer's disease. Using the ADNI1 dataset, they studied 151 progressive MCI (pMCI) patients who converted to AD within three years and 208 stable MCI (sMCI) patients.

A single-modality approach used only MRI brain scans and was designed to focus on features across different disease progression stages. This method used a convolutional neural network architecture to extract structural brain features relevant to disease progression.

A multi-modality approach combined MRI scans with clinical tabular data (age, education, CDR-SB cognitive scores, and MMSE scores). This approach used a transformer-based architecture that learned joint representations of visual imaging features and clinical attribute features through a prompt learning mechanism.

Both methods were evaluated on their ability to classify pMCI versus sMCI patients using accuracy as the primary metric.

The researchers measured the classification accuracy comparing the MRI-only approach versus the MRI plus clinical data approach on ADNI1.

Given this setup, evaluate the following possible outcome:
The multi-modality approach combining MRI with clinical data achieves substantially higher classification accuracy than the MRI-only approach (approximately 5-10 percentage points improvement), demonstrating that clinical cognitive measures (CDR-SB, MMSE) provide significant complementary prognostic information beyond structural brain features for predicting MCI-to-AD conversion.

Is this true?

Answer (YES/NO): NO